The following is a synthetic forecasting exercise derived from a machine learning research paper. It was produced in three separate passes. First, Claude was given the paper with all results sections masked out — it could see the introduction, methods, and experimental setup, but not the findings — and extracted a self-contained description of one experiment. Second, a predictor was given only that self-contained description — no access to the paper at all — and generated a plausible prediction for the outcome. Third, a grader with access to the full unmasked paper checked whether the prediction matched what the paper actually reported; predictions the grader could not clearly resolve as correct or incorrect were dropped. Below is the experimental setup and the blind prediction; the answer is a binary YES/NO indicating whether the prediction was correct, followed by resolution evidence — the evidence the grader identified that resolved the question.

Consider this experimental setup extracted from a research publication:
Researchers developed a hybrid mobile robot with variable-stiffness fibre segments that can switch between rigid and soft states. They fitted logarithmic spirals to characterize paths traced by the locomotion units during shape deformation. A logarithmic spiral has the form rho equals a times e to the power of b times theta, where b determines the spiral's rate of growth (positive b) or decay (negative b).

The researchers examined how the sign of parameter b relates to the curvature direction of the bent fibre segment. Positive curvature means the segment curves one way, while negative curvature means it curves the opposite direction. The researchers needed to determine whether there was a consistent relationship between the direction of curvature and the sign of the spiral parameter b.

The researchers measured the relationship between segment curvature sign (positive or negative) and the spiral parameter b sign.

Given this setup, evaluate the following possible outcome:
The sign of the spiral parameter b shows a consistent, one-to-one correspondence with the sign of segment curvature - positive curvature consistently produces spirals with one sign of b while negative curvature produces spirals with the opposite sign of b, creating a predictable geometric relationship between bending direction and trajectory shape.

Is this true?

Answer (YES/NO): YES